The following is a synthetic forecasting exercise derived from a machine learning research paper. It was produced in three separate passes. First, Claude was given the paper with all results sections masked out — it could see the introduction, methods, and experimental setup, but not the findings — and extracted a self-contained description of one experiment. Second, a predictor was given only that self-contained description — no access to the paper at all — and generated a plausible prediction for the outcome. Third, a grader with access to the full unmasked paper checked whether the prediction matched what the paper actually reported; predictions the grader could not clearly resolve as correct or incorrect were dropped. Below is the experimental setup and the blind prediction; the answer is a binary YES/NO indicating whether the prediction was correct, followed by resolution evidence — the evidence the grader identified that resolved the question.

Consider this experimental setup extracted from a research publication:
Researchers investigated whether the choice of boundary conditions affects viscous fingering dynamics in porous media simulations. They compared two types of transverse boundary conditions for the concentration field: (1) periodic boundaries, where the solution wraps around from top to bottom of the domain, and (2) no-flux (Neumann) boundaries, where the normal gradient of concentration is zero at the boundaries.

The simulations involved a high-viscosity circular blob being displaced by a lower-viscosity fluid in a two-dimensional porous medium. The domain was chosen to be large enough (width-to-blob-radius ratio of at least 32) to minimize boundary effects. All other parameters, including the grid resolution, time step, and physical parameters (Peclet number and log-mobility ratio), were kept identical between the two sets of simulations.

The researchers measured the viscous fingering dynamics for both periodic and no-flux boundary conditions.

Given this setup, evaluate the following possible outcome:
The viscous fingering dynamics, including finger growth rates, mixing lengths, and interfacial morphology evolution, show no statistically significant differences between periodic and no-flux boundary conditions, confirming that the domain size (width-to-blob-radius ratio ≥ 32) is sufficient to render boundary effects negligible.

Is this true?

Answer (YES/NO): YES